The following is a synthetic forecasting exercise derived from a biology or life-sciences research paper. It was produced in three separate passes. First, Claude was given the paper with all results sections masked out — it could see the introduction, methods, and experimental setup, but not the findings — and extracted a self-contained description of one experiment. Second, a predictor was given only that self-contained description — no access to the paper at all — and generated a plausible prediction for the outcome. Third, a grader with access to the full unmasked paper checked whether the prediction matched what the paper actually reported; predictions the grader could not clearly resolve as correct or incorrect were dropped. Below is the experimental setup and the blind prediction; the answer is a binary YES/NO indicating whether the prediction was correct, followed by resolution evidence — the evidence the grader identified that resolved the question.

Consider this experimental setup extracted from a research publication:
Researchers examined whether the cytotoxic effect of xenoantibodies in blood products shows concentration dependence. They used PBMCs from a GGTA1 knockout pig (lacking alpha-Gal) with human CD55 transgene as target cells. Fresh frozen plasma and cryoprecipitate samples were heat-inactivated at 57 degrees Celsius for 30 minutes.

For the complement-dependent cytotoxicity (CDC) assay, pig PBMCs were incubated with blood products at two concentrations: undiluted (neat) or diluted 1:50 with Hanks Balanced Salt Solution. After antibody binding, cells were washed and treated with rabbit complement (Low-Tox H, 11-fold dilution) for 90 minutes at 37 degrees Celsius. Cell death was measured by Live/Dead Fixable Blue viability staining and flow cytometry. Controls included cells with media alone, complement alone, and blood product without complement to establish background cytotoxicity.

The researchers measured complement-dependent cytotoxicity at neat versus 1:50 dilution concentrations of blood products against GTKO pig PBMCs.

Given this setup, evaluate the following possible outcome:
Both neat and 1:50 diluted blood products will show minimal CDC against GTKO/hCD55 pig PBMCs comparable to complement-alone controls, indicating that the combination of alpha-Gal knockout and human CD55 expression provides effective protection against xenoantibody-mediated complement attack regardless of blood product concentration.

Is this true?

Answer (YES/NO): NO